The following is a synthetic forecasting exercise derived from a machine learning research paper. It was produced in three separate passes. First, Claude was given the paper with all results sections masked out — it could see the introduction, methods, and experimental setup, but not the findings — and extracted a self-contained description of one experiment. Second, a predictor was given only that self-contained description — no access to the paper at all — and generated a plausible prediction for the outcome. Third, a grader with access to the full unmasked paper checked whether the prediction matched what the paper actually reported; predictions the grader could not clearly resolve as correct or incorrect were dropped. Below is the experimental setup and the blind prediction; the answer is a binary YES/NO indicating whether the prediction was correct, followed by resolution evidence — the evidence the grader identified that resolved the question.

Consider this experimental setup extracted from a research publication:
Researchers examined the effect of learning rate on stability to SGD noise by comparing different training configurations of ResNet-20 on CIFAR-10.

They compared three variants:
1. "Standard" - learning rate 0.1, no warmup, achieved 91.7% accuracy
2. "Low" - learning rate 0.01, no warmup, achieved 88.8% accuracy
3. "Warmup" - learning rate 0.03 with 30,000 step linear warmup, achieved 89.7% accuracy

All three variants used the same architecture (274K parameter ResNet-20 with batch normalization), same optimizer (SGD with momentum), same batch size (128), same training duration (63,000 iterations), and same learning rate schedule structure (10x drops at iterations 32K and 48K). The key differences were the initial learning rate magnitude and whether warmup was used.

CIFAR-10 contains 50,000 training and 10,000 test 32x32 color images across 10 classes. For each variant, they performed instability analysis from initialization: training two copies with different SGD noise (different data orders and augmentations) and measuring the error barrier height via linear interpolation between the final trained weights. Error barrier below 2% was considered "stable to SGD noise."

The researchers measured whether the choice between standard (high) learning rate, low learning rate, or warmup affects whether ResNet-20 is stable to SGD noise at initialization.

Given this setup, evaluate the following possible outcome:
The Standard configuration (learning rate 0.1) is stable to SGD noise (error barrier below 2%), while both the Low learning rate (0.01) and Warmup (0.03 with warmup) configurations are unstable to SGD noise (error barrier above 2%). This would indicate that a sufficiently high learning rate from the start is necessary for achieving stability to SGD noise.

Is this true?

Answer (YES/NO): NO